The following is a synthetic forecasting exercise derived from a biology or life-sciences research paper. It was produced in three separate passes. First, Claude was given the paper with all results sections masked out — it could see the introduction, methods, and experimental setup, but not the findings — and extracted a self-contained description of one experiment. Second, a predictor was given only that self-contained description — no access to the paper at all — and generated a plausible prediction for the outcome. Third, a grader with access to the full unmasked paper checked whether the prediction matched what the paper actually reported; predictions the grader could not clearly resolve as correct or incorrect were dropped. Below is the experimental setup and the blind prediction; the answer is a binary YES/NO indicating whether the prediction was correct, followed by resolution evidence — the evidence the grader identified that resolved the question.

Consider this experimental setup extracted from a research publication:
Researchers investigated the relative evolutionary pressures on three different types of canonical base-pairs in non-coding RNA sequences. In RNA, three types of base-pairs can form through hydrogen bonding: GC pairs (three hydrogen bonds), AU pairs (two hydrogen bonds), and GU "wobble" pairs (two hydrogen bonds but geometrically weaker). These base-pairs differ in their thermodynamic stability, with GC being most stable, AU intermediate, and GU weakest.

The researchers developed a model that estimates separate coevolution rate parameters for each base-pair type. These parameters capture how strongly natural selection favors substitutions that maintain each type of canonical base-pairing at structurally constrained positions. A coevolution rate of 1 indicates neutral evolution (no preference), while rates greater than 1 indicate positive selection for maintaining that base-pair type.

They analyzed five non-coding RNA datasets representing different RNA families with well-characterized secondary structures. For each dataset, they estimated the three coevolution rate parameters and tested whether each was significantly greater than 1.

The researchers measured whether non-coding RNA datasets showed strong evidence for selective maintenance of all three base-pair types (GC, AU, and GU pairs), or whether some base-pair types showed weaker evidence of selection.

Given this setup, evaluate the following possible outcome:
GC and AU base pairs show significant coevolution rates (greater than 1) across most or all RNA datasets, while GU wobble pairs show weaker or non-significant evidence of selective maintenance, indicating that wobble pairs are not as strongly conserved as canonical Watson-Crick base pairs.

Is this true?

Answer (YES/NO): NO